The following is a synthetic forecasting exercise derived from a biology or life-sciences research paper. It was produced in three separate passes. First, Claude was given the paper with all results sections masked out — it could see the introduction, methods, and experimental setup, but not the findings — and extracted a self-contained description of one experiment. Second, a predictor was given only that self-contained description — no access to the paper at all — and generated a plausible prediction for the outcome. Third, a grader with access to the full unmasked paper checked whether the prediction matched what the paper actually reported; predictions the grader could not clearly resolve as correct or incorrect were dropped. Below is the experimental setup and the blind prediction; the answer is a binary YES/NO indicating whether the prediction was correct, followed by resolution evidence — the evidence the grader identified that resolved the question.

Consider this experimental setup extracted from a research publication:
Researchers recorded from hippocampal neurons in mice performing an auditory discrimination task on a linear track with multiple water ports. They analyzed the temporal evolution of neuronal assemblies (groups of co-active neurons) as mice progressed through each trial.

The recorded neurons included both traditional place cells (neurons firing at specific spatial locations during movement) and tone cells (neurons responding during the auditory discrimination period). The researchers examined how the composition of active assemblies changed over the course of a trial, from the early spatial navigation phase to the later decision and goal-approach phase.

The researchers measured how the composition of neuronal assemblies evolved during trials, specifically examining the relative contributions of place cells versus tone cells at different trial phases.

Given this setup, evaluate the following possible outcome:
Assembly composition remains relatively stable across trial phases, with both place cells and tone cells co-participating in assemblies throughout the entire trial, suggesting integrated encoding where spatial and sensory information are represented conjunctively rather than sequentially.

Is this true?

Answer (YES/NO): NO